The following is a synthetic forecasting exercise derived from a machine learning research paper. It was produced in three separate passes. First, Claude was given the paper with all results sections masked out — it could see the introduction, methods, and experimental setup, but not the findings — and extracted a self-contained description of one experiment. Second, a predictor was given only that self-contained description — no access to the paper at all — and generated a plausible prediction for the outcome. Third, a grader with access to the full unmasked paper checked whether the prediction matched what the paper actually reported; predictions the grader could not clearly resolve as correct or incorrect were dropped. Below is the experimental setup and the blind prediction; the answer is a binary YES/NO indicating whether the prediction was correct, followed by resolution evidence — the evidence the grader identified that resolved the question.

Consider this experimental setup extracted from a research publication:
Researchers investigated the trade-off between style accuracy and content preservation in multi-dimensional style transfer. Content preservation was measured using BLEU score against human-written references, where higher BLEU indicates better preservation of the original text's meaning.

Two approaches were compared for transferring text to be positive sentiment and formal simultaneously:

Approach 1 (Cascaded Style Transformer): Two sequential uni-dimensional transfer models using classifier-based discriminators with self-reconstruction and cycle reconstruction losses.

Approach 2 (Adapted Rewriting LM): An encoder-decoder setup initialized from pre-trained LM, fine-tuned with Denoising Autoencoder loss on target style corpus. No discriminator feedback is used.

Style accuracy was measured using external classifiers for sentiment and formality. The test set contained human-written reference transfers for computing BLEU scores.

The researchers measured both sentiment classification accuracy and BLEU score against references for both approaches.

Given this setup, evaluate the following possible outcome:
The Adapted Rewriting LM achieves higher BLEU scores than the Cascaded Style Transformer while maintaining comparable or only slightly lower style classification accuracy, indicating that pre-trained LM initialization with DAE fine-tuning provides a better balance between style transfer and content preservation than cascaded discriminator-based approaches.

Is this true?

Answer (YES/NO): NO